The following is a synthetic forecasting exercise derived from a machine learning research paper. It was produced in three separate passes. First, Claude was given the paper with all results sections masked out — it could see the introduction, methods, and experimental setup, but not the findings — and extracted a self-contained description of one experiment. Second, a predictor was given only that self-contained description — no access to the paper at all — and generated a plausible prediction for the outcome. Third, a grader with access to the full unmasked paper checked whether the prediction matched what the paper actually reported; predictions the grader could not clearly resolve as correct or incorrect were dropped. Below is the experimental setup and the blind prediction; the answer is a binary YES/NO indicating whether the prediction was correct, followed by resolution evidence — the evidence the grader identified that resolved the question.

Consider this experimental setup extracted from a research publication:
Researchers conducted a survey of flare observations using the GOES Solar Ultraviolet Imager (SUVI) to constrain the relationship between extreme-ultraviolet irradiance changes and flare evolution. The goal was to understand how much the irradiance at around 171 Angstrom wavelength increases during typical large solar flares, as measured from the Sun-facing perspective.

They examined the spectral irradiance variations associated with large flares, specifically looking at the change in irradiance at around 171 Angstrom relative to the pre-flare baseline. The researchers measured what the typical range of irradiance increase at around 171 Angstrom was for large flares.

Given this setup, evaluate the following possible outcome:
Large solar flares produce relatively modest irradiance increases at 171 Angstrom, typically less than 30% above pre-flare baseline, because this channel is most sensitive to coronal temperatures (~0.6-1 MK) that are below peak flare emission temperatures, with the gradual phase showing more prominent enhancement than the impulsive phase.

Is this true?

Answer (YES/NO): YES